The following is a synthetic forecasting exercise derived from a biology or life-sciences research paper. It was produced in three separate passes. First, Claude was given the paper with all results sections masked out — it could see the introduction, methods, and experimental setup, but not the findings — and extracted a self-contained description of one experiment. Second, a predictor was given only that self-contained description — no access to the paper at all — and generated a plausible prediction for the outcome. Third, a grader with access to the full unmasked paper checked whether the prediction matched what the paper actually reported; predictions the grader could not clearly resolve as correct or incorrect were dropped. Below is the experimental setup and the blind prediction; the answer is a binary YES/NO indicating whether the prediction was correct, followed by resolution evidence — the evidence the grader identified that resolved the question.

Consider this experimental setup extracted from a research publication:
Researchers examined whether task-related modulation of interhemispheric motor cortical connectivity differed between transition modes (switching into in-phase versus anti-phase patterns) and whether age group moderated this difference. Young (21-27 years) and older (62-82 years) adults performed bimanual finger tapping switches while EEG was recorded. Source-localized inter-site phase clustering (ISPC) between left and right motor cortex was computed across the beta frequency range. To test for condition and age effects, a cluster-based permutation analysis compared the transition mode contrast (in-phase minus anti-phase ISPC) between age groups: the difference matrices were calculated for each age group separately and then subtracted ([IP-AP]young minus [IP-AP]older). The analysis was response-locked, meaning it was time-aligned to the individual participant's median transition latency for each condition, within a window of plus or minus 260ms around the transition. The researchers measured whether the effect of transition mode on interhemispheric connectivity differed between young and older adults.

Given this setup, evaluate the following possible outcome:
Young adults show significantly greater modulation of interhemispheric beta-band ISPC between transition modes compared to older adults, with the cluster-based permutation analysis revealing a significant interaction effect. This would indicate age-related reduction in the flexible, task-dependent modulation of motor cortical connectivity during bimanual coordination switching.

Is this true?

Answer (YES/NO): NO